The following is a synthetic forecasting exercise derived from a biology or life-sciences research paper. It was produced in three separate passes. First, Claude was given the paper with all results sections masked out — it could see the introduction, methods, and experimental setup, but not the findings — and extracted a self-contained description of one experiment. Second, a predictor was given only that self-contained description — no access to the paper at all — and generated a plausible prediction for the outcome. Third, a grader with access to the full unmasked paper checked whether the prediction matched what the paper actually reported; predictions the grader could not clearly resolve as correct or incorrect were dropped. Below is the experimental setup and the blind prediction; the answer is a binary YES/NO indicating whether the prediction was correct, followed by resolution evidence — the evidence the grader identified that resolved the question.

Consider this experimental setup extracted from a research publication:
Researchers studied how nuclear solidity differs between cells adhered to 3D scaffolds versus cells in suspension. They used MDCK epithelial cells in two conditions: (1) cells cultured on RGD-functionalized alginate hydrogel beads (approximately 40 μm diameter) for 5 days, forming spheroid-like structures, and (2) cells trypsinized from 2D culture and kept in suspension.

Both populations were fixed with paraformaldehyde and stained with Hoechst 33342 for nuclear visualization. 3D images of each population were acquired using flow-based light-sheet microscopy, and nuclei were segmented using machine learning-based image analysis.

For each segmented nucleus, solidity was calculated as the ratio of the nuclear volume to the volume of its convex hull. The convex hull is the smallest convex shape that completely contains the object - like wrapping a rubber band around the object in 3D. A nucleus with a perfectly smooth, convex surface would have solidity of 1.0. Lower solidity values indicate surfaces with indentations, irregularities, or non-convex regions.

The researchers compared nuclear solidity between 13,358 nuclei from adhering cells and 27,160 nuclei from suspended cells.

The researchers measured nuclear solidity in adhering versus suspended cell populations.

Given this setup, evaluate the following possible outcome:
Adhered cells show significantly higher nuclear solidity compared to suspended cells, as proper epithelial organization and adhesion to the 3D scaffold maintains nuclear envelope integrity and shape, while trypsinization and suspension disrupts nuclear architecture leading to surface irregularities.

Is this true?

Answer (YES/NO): NO